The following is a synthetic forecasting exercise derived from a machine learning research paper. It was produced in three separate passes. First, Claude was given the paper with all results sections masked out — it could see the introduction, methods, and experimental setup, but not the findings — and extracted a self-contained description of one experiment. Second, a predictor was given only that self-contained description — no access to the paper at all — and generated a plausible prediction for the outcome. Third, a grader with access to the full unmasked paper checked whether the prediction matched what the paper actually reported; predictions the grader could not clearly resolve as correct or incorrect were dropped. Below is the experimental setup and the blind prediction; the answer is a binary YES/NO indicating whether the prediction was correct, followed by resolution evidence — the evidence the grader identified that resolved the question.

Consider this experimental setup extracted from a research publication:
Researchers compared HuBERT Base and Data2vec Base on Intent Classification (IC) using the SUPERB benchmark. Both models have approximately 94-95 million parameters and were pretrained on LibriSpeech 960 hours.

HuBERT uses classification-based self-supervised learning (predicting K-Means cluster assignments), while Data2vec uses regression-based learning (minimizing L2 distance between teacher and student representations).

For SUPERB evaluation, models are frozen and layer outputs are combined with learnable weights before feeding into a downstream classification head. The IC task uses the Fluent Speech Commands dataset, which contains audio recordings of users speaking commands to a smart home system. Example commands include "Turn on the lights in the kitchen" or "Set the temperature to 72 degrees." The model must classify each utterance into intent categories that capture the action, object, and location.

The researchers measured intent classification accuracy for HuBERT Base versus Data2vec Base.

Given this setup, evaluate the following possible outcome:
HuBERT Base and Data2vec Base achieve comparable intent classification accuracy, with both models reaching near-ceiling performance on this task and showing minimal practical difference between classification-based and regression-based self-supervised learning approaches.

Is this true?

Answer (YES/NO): NO